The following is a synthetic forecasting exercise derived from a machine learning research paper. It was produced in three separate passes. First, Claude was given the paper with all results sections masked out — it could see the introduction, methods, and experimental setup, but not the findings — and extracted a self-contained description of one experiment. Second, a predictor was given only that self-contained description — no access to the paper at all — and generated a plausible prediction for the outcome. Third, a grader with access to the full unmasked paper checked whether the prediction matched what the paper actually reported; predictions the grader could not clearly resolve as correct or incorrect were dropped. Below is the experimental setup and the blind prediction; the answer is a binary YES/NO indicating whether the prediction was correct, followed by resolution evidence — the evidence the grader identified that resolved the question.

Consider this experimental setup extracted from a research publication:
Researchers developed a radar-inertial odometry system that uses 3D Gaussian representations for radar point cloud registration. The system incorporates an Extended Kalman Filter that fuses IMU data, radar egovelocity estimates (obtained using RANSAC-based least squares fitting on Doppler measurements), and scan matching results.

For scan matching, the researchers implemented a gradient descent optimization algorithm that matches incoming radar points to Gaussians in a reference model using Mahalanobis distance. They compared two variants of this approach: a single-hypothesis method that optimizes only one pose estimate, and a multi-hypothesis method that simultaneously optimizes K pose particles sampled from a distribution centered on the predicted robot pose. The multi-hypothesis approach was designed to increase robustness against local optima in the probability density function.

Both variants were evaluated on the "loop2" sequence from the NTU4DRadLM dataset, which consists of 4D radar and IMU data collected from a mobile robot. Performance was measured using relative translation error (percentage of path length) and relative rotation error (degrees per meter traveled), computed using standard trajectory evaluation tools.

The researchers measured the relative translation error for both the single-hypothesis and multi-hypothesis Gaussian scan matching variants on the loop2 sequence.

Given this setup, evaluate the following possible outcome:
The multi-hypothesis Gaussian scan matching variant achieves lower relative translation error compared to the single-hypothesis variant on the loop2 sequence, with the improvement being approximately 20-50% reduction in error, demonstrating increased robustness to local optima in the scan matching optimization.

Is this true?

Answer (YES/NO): NO